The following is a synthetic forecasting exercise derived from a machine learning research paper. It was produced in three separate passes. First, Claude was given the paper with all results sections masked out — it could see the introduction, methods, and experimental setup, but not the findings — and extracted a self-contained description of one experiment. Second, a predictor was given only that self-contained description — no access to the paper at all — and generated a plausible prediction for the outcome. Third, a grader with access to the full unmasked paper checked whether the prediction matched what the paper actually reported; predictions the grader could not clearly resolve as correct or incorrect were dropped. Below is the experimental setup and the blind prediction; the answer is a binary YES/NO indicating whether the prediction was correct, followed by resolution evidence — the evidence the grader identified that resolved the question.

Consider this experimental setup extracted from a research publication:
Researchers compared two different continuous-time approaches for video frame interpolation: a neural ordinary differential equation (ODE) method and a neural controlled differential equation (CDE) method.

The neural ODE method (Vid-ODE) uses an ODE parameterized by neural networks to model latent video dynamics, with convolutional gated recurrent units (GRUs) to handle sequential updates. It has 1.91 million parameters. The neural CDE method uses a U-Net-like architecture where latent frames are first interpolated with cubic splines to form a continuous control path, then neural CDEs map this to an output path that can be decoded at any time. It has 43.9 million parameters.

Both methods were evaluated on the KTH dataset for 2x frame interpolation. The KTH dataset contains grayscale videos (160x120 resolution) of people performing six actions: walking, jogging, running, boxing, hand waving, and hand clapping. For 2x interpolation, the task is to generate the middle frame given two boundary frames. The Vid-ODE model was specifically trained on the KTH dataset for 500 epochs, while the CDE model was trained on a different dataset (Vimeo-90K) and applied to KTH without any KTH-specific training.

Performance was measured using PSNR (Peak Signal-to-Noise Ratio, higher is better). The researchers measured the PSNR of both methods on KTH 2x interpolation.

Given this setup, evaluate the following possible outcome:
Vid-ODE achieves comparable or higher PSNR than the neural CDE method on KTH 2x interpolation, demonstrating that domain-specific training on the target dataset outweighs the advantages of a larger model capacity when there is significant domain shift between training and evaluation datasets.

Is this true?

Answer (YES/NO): NO